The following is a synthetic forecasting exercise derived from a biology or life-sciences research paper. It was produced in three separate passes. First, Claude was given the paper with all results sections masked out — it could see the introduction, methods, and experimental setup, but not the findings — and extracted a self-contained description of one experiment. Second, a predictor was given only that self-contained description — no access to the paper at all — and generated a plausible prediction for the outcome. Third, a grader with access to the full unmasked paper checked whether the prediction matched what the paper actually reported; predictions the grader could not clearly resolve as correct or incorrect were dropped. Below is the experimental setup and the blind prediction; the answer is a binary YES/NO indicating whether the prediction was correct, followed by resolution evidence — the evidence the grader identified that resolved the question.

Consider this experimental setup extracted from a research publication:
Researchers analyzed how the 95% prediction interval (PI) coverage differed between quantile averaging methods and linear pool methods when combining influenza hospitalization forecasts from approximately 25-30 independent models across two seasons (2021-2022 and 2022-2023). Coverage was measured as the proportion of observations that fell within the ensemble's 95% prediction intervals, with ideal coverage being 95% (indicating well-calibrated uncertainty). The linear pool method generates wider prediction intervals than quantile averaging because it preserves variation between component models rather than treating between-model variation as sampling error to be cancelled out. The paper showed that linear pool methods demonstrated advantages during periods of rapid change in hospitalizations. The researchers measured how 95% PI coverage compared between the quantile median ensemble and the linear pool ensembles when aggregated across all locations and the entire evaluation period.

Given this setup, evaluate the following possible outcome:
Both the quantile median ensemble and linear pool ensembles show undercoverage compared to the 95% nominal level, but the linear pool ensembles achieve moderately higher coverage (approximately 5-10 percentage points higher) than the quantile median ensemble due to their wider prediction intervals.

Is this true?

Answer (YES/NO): NO